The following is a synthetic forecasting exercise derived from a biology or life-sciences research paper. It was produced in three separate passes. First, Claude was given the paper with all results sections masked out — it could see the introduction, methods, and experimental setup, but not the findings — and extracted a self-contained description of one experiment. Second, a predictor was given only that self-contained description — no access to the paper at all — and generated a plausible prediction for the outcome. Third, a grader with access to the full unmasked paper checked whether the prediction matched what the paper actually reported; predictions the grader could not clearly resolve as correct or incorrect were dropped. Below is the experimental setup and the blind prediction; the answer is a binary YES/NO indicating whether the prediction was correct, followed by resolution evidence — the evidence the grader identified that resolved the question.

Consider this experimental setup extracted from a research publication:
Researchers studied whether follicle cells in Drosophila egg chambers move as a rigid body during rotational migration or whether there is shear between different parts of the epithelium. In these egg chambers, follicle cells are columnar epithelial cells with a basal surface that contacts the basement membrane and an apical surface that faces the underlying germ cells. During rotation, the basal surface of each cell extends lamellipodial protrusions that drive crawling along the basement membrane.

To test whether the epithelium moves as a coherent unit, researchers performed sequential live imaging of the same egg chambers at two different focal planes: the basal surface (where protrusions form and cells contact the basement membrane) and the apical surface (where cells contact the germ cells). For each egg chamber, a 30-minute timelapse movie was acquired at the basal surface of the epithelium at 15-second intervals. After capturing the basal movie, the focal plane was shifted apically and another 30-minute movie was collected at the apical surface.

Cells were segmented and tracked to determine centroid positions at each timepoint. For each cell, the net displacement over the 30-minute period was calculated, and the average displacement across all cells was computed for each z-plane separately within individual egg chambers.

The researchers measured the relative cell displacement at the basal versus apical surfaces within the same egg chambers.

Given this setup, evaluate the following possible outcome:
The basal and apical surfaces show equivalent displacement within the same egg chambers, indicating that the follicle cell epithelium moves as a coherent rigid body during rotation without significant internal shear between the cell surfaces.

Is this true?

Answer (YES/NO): YES